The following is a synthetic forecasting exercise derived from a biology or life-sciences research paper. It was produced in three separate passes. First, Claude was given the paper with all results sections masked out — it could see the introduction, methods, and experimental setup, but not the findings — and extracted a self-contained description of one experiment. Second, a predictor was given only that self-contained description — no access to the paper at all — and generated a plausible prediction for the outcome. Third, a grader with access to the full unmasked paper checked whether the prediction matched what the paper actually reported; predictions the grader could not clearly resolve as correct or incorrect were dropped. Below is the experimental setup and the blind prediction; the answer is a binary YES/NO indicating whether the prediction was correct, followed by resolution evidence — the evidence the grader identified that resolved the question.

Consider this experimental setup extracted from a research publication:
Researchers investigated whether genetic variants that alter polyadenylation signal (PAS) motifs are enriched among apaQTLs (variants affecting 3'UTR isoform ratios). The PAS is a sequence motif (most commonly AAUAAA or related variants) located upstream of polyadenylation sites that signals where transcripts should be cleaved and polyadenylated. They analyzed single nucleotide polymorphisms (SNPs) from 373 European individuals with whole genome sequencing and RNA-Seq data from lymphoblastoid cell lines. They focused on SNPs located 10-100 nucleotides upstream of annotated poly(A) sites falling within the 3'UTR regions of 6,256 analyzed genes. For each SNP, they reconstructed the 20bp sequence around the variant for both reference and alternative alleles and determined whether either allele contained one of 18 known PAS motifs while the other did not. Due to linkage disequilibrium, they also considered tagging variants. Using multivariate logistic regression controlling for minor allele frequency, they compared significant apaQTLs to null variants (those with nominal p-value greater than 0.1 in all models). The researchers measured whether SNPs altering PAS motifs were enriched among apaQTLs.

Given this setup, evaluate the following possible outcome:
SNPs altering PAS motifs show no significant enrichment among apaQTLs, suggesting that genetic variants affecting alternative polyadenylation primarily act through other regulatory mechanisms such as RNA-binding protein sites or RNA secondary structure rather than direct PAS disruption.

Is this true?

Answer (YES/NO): NO